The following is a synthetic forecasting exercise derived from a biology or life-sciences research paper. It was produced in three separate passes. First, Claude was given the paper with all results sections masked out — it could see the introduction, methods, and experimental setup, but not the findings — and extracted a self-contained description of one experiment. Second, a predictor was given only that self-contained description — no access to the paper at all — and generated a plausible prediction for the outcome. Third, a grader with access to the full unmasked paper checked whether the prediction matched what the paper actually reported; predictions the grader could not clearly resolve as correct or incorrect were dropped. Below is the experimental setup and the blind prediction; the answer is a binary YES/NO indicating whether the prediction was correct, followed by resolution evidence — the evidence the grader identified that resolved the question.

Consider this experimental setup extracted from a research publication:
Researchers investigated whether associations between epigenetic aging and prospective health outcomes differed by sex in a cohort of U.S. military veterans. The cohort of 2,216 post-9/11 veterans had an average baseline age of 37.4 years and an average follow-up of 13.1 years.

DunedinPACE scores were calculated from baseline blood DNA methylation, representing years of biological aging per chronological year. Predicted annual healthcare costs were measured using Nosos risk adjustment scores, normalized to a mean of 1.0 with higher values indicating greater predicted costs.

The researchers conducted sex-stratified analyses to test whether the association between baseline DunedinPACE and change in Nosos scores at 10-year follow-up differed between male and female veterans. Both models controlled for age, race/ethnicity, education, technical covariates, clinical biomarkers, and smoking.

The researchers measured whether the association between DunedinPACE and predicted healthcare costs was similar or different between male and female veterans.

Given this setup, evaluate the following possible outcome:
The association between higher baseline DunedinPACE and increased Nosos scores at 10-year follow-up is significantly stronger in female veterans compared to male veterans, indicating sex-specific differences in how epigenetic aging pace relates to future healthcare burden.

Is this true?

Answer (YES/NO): NO